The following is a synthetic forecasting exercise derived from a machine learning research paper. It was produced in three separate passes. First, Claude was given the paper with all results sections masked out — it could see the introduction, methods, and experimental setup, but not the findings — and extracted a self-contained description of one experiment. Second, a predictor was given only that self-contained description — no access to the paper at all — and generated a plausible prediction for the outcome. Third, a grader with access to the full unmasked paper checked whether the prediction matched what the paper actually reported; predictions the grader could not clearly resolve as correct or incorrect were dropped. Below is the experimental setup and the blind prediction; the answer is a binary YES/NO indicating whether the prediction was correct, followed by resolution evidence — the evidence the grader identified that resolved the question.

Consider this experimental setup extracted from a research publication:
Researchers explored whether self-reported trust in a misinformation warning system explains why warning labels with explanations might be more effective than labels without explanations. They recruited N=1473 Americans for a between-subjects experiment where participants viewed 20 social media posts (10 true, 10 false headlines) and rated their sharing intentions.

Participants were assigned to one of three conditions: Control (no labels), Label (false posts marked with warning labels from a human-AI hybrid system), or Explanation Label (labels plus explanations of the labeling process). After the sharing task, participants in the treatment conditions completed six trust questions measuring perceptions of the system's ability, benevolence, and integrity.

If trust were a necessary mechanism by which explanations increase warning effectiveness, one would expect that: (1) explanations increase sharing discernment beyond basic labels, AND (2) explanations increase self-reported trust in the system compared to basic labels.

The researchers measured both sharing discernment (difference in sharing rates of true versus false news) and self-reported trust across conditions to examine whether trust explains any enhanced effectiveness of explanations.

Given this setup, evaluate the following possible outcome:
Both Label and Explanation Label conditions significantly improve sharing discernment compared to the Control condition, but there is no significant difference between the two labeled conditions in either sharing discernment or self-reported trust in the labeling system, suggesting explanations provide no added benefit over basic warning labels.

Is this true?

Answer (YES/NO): NO